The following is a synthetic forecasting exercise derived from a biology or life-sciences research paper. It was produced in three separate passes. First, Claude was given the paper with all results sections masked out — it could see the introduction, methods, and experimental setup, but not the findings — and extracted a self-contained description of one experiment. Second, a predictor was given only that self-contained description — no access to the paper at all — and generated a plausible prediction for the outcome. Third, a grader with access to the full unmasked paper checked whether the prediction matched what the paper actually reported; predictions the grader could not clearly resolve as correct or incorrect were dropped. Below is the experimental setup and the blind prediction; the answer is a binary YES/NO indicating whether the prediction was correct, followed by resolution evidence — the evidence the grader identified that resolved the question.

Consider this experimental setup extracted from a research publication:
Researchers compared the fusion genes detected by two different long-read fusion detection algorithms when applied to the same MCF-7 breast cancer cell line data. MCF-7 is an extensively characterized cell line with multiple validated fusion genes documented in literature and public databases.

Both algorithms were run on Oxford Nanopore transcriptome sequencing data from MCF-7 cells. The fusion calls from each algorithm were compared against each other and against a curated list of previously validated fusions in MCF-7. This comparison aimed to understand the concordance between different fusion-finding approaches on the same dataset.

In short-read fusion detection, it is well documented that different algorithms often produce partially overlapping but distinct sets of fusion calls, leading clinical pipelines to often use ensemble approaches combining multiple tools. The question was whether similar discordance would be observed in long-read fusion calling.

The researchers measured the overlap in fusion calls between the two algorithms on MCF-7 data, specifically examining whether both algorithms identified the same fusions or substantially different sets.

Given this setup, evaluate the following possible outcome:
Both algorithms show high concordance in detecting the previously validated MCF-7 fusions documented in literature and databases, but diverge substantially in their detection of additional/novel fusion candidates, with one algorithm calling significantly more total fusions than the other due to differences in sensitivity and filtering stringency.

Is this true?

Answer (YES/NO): NO